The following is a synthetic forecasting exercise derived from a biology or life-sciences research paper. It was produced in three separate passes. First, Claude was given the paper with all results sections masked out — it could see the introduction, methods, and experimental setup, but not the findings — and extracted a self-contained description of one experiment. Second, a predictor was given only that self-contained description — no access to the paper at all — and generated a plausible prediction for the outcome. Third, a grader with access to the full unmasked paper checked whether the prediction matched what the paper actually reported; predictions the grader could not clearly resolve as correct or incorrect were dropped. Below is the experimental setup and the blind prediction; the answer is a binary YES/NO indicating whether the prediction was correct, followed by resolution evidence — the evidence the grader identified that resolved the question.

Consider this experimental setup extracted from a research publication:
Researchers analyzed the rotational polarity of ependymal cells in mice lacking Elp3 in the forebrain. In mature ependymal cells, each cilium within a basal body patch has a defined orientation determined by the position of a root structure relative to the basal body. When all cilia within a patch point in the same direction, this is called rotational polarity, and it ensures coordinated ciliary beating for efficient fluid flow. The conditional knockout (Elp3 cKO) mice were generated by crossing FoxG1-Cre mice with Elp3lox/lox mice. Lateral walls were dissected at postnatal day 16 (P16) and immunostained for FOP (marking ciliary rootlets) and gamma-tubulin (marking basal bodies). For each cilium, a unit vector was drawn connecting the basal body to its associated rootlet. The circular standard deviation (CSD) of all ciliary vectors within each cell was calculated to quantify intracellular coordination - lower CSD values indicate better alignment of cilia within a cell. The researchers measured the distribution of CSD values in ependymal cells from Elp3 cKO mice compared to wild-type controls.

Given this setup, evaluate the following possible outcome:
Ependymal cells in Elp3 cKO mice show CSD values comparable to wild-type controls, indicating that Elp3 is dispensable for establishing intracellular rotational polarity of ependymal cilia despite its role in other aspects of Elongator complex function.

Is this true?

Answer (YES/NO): NO